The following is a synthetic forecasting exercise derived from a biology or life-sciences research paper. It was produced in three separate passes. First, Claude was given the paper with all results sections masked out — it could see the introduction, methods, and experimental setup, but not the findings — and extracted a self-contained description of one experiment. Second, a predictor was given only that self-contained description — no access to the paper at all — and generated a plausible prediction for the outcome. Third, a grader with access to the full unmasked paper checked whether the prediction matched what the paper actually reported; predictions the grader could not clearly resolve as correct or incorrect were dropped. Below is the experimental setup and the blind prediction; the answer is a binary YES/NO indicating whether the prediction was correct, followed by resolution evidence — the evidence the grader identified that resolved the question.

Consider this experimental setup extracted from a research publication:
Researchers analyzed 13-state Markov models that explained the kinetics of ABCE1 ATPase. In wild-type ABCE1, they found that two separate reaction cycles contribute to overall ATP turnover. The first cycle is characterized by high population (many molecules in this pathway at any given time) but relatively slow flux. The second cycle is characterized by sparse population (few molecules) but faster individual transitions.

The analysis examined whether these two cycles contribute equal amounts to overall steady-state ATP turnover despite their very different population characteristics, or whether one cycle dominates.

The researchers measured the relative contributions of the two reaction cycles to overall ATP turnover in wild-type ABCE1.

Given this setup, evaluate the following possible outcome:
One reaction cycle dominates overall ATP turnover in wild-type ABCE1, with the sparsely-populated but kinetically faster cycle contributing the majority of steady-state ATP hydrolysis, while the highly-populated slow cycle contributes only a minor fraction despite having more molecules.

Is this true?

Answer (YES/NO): NO